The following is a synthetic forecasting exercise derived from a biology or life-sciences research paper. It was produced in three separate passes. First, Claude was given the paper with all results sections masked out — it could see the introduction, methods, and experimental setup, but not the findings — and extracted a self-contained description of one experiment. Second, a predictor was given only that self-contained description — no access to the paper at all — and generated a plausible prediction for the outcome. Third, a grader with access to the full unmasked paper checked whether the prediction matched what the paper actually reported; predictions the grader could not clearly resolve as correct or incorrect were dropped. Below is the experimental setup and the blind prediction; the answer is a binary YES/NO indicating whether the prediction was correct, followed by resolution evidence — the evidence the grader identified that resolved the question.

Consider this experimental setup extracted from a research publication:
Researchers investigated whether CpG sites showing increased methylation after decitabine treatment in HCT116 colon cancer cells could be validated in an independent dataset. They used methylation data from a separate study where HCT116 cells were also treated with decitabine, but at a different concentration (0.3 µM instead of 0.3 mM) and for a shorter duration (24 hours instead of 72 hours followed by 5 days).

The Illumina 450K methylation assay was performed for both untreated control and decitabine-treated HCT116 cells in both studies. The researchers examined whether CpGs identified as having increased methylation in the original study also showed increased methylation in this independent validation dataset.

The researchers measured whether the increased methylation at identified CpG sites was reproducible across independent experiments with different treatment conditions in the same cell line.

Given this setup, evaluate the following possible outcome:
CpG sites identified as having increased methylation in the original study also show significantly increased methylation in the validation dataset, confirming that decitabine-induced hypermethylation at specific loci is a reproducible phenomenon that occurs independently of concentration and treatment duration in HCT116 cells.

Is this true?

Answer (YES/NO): YES